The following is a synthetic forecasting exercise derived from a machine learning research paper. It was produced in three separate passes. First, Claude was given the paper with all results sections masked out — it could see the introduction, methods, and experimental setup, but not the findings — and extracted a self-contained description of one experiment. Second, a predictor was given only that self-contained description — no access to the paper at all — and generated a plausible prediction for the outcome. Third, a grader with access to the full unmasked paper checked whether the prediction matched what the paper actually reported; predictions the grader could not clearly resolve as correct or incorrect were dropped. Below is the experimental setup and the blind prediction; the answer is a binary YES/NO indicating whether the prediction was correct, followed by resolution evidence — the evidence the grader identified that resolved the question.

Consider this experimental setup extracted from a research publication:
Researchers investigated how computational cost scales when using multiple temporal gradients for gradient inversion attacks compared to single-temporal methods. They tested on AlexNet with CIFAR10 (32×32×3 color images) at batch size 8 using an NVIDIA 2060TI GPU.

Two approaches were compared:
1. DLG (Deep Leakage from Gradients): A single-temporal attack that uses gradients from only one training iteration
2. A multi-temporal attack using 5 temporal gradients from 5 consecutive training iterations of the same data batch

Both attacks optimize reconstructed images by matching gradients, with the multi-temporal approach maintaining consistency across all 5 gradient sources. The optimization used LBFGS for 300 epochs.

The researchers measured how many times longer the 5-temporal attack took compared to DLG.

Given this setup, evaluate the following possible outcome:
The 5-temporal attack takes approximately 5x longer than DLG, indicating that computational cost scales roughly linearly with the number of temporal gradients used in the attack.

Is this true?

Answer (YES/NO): YES